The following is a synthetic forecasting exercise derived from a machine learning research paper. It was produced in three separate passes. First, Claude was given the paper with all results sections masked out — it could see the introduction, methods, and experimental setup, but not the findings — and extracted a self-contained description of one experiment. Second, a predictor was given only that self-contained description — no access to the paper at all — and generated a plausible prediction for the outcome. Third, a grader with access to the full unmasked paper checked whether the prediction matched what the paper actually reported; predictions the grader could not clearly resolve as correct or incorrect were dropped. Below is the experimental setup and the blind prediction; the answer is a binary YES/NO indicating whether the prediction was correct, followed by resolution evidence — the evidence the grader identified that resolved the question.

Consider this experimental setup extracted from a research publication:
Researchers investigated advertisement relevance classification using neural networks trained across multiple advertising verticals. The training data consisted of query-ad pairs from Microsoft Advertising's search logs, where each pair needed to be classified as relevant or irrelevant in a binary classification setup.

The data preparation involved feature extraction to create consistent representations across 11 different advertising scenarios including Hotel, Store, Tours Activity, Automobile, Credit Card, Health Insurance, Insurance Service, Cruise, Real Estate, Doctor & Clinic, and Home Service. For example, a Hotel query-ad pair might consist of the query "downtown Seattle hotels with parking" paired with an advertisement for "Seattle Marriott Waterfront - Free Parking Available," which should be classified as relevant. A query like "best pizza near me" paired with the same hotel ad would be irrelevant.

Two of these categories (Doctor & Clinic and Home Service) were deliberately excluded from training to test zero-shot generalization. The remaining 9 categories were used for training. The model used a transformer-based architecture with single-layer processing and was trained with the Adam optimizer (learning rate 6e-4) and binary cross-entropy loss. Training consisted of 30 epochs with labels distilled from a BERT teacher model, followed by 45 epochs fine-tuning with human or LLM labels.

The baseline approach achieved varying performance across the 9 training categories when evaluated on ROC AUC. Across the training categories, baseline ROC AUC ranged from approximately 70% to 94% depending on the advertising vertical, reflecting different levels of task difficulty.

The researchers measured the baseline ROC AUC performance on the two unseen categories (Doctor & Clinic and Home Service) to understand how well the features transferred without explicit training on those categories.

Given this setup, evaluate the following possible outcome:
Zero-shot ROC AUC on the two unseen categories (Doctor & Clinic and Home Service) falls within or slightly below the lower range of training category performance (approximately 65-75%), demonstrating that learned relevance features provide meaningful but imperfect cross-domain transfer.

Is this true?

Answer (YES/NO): NO